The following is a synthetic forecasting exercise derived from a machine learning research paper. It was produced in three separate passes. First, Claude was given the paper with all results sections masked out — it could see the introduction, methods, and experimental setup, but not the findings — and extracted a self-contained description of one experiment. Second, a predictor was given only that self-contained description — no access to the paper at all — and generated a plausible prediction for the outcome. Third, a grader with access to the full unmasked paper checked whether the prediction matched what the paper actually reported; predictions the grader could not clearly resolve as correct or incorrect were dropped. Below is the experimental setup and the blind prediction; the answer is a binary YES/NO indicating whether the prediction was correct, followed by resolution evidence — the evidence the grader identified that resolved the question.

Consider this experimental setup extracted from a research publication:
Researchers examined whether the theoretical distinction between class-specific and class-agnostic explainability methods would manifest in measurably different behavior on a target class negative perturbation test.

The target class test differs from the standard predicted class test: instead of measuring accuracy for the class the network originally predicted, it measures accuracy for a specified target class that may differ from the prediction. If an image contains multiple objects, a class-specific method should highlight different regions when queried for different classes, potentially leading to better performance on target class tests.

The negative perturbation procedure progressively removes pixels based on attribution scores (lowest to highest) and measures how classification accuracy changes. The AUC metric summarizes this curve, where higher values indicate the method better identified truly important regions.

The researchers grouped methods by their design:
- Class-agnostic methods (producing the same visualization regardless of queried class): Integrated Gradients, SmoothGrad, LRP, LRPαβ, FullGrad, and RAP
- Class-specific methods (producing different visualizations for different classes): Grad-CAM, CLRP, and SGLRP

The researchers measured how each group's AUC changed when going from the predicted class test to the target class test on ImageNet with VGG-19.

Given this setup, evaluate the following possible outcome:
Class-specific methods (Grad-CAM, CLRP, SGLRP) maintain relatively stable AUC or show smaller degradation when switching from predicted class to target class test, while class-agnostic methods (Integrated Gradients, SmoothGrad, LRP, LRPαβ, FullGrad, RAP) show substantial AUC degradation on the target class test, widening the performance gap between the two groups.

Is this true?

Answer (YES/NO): NO